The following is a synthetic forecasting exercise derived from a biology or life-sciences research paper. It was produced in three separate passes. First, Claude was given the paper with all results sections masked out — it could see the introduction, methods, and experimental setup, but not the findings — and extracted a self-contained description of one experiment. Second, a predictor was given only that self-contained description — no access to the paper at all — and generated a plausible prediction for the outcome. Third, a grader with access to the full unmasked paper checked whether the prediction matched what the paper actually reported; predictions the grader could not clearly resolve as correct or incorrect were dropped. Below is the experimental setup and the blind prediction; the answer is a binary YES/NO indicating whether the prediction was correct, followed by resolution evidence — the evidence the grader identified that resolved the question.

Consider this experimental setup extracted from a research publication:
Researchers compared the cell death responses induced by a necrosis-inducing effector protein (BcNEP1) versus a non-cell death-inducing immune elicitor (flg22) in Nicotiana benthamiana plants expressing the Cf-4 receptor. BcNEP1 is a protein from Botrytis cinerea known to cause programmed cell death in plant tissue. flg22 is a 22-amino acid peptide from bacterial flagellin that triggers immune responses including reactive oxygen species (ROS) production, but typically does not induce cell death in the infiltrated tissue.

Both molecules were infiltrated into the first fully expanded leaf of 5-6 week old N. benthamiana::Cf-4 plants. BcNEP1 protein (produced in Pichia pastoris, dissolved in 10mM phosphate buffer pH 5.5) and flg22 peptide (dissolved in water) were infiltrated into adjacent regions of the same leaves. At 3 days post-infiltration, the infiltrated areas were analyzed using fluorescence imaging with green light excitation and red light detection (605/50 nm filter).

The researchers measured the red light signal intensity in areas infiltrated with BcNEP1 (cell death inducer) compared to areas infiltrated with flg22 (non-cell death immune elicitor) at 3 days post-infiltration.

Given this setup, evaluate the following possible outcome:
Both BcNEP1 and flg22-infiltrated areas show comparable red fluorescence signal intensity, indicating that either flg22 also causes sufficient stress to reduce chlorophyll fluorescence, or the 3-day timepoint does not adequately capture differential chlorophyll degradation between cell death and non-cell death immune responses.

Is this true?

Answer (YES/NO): NO